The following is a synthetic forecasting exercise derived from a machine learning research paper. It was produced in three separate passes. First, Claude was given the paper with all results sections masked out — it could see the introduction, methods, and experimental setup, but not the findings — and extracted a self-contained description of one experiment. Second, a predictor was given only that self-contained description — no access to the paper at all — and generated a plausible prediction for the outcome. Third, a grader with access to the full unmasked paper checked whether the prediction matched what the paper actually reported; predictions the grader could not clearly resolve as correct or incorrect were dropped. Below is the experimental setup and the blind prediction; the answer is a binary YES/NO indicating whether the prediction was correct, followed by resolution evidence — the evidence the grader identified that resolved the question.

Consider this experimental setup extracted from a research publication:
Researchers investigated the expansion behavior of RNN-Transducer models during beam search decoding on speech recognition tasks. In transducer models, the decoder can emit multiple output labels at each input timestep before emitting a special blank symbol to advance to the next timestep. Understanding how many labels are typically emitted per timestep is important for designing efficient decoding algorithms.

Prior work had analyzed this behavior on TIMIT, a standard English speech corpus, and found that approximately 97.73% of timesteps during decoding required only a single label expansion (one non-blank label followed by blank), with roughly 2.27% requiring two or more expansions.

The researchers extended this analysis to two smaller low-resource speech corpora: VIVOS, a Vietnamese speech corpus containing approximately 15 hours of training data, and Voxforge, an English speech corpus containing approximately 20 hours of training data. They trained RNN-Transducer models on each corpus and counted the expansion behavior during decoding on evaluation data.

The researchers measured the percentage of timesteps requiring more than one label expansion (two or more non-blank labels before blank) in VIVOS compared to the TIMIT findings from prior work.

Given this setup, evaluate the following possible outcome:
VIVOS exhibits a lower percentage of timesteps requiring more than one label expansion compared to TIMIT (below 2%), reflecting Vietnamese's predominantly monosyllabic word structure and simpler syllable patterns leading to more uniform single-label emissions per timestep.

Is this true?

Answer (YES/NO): NO